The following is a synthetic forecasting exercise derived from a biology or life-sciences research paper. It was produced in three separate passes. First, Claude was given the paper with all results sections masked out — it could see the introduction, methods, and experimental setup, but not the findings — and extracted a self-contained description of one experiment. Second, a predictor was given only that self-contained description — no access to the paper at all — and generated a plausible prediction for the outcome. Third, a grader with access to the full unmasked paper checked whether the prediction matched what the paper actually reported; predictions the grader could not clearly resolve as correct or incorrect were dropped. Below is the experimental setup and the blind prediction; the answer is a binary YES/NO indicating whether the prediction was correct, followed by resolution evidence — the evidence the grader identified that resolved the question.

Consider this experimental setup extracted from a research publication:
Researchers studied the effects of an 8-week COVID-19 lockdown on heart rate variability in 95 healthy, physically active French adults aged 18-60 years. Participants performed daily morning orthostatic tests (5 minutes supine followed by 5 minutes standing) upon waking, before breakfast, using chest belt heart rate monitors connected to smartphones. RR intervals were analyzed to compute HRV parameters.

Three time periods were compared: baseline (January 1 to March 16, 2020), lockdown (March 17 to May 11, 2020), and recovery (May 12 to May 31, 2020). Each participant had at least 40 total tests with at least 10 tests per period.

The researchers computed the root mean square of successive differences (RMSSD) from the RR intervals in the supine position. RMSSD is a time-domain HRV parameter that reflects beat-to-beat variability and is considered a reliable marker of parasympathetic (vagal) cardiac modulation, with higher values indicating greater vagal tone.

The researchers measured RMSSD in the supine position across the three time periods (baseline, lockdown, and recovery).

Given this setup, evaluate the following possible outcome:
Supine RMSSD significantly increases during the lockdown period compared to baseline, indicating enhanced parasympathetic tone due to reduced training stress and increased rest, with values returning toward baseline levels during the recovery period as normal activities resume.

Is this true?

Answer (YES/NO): NO